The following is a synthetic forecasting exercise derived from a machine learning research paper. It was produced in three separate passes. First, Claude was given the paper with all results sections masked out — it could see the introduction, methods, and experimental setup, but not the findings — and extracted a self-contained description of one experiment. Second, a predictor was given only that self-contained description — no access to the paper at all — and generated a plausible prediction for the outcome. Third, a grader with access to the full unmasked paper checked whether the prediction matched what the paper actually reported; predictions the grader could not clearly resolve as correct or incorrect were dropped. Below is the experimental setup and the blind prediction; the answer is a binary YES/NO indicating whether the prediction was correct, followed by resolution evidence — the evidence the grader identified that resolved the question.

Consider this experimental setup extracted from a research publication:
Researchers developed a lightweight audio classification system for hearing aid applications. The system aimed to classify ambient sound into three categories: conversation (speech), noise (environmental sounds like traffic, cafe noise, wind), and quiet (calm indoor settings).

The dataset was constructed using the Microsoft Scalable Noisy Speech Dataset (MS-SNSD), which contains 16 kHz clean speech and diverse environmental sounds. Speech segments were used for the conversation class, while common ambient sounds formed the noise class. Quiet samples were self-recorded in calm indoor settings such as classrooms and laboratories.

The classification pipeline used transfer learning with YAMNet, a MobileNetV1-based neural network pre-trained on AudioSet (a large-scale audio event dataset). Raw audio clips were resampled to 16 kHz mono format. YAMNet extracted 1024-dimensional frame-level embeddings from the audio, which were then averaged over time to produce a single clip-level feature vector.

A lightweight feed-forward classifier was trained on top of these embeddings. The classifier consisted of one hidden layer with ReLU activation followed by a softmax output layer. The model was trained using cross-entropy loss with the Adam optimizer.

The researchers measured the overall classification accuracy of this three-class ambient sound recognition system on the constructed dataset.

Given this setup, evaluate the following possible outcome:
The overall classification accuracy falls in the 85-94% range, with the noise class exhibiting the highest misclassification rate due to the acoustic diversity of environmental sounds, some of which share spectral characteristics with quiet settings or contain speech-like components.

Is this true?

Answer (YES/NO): NO